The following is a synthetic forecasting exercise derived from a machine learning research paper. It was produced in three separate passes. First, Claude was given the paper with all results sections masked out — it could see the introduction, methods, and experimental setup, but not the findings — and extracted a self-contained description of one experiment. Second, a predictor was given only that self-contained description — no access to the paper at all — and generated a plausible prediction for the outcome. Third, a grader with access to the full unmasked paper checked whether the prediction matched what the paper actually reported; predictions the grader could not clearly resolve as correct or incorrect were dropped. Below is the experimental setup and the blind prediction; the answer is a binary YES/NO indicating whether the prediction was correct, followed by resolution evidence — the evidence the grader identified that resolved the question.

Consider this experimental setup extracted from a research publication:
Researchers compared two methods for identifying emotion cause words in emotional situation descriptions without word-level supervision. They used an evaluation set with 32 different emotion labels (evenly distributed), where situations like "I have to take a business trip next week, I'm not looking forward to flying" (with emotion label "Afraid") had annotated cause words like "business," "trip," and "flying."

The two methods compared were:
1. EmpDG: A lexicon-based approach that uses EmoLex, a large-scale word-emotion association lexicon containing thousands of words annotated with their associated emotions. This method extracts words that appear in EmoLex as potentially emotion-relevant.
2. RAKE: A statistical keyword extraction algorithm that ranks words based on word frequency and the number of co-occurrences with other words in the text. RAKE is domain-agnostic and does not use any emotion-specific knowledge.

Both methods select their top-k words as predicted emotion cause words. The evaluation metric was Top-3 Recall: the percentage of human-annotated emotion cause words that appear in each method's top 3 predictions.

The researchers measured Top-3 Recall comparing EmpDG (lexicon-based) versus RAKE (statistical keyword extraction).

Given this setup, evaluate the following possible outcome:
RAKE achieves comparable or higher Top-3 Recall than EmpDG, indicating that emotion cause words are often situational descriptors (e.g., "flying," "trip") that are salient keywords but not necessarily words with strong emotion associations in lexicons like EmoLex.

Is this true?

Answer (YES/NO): YES